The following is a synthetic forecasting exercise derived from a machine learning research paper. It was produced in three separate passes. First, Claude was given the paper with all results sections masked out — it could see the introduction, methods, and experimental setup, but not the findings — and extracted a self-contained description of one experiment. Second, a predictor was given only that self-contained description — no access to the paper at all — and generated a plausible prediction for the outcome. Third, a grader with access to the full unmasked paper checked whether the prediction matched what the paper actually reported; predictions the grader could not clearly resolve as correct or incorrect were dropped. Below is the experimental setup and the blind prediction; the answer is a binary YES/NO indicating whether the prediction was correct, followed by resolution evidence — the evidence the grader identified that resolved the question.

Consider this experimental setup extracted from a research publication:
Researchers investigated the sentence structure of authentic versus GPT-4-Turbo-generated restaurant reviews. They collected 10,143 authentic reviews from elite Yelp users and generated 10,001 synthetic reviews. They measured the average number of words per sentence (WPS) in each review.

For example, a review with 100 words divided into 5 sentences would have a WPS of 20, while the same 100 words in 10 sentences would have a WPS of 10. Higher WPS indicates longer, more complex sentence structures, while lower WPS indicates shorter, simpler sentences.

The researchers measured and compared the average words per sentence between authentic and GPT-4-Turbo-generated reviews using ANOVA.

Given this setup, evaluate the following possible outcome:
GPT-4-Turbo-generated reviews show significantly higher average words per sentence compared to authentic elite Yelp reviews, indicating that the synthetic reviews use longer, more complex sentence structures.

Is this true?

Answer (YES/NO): YES